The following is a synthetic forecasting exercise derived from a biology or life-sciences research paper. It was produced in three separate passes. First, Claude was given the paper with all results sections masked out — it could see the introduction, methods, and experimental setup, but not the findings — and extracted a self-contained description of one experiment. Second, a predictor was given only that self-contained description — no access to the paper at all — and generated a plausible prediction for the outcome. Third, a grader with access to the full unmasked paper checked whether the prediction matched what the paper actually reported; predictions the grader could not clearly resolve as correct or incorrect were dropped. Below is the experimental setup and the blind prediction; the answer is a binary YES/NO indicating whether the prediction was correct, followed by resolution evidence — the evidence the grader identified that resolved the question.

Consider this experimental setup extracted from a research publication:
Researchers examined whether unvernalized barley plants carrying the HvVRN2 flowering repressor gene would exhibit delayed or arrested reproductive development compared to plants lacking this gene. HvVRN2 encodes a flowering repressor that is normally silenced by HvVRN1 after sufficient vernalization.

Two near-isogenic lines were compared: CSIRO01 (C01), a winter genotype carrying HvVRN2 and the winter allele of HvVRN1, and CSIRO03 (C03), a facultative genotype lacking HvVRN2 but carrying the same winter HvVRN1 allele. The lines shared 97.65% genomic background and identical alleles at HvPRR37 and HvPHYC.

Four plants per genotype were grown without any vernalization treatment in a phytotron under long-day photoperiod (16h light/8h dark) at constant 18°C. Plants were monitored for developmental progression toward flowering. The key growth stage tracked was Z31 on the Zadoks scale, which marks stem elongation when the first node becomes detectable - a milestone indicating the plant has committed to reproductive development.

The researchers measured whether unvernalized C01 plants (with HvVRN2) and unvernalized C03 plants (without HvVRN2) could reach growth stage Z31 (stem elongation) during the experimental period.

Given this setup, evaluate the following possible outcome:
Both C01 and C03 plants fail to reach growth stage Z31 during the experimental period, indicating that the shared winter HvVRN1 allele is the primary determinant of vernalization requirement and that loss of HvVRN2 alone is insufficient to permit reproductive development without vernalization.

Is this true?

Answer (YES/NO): NO